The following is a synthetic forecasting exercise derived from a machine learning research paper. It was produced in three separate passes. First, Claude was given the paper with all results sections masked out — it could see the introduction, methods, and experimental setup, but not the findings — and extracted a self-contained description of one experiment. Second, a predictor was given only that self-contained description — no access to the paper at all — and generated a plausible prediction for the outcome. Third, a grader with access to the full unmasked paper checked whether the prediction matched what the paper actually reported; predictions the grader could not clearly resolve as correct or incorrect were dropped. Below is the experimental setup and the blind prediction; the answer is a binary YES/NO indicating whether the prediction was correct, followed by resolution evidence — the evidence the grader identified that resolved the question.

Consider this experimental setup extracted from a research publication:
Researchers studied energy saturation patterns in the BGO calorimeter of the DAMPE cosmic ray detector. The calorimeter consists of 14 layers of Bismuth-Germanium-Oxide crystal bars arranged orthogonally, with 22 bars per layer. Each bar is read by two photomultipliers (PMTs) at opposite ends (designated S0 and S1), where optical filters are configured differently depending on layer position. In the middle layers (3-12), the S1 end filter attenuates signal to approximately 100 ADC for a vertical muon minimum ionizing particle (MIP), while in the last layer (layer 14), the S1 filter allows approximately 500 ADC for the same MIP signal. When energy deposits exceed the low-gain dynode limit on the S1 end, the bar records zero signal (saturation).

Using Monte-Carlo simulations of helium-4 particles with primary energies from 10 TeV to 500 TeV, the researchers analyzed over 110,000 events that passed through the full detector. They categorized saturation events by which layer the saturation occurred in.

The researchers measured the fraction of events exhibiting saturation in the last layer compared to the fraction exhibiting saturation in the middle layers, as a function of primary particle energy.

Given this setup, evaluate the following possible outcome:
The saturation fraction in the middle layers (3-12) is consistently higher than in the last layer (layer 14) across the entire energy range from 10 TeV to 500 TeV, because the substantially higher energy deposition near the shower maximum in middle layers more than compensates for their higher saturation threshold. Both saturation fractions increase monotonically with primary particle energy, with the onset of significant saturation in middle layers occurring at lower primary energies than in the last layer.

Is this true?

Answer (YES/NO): NO